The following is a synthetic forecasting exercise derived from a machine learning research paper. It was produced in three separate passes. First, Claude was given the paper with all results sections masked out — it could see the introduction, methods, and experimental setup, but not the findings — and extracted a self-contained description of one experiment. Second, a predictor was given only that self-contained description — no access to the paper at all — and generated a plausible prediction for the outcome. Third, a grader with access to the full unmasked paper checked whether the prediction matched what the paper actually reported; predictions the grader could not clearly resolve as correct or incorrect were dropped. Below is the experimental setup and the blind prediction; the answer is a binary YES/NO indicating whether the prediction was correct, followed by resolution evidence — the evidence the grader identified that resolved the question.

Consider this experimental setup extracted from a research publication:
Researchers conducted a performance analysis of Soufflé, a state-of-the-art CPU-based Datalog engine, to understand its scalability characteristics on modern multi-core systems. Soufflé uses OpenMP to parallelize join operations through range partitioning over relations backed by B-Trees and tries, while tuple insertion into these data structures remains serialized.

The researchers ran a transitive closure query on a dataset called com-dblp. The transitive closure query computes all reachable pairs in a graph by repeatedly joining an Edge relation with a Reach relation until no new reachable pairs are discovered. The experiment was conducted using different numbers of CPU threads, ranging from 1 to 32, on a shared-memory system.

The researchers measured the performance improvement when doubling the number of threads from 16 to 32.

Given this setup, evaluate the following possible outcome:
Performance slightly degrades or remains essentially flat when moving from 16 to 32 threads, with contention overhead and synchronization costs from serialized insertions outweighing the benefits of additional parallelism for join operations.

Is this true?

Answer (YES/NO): NO